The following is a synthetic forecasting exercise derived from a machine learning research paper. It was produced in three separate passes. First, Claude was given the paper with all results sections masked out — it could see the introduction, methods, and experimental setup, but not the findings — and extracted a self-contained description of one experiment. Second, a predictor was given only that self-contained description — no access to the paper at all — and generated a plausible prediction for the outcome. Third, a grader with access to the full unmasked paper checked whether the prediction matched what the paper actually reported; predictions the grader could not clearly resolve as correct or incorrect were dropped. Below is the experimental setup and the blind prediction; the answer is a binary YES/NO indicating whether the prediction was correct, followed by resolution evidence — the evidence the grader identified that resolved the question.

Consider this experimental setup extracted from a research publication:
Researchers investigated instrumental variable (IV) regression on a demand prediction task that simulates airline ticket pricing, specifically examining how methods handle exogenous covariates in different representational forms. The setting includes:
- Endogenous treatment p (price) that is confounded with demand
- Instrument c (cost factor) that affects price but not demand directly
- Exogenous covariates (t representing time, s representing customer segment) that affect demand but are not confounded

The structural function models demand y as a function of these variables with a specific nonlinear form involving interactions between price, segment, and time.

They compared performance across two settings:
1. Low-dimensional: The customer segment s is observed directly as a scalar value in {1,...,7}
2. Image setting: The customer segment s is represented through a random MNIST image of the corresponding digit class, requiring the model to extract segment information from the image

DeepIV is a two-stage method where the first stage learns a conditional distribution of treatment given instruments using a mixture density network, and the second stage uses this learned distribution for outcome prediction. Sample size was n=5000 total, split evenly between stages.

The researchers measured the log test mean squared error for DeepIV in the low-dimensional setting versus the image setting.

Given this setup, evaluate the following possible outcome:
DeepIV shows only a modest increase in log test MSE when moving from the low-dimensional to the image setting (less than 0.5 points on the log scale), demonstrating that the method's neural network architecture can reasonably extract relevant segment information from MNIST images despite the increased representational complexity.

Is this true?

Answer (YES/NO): NO